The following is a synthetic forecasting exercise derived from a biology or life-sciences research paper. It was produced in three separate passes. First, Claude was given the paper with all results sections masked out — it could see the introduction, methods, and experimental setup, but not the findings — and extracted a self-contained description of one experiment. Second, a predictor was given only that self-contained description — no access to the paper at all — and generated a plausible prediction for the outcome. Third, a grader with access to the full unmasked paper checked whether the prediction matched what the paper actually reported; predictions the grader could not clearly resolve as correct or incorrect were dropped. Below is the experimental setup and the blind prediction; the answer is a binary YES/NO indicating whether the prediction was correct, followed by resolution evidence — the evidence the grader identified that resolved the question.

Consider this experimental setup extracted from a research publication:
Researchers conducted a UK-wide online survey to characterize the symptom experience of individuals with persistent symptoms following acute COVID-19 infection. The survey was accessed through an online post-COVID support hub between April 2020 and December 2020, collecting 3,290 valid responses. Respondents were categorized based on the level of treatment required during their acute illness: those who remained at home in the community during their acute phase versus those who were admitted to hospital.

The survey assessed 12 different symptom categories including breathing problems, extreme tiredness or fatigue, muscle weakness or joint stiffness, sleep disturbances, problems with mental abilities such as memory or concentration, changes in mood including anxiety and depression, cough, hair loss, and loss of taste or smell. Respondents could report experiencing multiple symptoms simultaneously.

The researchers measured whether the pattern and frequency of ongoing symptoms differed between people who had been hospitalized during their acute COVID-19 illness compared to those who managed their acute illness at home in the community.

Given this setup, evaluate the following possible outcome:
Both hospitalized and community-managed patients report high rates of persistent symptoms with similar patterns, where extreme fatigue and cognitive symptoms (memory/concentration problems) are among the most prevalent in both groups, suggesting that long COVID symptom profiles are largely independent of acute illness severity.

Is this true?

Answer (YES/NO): YES